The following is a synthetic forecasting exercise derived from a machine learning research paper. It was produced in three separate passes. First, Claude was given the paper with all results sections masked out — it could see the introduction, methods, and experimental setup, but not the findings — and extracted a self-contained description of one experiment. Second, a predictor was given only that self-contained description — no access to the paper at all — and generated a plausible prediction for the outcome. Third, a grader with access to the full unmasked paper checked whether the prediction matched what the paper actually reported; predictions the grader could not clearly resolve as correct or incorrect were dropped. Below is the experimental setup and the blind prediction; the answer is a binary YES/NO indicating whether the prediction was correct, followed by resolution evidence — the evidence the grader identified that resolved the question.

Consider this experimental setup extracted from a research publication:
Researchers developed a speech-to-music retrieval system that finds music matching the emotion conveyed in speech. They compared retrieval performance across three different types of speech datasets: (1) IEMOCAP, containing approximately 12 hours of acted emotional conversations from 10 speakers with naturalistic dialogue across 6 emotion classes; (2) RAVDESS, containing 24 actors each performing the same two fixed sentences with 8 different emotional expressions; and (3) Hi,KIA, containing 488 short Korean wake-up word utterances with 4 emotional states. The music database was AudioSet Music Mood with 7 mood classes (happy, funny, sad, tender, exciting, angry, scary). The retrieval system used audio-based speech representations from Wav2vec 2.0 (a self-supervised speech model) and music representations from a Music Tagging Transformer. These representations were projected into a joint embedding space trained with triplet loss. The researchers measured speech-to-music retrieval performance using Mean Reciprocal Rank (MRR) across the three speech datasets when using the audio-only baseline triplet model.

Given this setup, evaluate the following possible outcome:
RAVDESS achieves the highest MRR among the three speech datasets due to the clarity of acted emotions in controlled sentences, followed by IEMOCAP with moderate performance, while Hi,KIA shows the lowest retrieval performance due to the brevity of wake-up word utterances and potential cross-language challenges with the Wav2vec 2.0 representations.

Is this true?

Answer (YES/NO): NO